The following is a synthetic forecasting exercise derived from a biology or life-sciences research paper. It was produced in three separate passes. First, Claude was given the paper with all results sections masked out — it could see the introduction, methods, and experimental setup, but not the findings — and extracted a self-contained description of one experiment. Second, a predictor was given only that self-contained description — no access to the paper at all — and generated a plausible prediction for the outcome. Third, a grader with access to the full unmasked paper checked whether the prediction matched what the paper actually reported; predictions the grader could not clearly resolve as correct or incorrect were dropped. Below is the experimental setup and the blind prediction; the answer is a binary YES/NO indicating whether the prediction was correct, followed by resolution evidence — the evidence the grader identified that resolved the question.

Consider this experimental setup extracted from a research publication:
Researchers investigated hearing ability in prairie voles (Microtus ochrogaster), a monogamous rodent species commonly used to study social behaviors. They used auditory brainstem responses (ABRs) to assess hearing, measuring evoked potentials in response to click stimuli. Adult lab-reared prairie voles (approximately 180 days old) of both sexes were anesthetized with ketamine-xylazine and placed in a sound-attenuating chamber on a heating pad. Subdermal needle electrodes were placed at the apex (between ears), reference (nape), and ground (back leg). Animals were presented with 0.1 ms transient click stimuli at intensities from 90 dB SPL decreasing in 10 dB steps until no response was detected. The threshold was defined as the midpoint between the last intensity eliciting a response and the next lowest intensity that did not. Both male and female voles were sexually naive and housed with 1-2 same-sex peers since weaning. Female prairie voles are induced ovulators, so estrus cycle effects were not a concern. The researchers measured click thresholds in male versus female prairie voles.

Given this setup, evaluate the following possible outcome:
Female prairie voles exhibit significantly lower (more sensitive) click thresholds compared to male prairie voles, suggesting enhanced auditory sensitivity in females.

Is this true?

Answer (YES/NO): NO